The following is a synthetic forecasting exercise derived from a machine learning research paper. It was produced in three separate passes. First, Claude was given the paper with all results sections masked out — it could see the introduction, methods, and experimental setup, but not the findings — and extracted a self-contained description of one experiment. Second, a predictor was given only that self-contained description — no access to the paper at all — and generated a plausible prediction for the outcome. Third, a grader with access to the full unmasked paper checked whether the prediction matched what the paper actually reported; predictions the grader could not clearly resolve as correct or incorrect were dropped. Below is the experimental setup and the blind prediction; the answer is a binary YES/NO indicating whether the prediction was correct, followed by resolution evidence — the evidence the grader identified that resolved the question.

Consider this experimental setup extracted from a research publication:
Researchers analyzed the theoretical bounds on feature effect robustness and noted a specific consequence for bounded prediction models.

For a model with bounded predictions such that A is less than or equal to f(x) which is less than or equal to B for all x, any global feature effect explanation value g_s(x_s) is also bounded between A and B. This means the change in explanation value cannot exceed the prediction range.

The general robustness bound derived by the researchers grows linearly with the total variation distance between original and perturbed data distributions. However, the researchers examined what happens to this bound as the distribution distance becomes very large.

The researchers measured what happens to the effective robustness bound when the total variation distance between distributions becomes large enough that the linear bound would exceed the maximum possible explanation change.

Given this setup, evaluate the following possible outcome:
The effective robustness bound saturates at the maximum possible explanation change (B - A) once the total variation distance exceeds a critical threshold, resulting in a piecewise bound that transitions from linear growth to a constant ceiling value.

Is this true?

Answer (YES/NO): NO